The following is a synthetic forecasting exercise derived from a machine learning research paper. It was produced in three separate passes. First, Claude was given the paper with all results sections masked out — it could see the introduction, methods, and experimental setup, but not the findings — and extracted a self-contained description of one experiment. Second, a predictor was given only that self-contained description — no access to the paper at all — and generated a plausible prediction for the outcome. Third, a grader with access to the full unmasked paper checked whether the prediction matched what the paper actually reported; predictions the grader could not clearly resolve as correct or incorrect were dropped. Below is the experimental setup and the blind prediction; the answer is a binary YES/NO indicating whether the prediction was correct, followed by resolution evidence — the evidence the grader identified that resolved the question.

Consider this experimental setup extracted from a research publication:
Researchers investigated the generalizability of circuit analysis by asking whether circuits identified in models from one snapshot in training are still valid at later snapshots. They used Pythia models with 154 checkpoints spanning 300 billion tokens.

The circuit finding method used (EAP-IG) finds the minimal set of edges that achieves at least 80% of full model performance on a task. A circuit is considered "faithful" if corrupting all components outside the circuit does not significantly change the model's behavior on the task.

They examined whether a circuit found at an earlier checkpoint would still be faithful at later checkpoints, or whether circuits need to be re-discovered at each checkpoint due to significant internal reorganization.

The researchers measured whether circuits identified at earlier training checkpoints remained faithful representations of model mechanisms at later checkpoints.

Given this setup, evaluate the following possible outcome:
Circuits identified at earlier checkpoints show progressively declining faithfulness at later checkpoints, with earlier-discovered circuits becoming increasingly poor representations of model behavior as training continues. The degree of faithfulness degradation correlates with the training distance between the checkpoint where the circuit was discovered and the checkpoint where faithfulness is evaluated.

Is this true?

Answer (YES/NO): NO